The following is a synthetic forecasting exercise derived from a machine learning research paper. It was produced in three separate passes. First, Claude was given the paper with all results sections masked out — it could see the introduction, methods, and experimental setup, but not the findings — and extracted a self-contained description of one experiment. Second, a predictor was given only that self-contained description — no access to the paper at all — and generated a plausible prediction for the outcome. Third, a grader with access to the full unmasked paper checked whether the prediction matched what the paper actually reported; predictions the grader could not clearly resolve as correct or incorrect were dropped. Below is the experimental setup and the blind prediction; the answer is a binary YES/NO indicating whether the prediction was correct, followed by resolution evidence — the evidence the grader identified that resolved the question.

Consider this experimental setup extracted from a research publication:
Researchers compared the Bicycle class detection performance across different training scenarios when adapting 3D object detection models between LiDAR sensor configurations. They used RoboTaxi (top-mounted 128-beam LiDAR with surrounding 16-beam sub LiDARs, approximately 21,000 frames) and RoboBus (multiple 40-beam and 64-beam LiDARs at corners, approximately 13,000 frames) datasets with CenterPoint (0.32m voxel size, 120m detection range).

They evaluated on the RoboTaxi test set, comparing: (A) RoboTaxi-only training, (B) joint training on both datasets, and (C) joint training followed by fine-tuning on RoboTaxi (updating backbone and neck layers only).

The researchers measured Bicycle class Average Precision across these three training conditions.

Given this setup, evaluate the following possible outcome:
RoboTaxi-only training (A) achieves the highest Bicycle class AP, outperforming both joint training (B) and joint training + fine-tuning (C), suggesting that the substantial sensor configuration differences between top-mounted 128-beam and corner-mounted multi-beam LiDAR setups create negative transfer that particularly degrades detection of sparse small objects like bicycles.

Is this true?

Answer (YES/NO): NO